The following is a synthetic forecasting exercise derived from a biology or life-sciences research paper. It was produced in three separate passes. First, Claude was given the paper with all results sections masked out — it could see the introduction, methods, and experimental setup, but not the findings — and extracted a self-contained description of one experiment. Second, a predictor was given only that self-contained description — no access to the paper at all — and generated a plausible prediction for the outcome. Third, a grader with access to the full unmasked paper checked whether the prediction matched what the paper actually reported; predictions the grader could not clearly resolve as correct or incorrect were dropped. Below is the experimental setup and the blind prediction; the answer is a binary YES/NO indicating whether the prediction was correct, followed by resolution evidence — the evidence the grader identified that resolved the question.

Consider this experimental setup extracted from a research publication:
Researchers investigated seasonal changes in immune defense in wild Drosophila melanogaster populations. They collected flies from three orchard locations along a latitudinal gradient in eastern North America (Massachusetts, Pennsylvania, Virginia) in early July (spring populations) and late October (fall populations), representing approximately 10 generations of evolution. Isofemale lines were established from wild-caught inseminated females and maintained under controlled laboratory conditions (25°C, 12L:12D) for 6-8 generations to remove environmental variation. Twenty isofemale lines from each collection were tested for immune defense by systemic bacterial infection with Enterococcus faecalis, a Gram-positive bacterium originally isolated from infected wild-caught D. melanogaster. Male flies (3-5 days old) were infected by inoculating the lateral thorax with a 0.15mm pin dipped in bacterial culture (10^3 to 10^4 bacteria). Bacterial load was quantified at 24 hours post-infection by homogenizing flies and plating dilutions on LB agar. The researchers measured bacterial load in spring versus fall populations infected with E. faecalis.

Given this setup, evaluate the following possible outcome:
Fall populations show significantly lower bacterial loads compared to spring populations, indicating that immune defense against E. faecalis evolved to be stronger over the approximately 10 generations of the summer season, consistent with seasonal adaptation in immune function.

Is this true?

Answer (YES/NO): NO